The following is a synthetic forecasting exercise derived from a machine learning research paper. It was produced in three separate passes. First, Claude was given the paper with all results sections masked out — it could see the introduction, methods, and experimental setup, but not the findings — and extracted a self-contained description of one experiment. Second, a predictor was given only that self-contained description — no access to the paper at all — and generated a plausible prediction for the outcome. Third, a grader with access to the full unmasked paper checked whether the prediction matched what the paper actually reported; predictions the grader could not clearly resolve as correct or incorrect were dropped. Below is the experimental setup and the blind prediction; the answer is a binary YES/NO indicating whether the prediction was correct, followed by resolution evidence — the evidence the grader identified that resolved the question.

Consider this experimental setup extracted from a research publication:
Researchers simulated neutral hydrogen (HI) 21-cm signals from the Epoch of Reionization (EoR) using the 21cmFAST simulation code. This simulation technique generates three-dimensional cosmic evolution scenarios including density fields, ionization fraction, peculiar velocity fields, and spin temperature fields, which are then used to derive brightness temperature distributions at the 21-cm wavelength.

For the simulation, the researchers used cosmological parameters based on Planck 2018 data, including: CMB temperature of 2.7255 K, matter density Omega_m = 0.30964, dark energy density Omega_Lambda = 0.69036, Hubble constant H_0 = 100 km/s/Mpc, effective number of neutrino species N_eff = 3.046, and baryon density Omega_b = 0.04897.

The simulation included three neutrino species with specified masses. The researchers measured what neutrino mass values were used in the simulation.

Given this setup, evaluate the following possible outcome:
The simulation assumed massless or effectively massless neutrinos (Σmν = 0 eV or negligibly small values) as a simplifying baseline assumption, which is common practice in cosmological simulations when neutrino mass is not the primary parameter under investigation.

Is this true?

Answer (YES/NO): NO